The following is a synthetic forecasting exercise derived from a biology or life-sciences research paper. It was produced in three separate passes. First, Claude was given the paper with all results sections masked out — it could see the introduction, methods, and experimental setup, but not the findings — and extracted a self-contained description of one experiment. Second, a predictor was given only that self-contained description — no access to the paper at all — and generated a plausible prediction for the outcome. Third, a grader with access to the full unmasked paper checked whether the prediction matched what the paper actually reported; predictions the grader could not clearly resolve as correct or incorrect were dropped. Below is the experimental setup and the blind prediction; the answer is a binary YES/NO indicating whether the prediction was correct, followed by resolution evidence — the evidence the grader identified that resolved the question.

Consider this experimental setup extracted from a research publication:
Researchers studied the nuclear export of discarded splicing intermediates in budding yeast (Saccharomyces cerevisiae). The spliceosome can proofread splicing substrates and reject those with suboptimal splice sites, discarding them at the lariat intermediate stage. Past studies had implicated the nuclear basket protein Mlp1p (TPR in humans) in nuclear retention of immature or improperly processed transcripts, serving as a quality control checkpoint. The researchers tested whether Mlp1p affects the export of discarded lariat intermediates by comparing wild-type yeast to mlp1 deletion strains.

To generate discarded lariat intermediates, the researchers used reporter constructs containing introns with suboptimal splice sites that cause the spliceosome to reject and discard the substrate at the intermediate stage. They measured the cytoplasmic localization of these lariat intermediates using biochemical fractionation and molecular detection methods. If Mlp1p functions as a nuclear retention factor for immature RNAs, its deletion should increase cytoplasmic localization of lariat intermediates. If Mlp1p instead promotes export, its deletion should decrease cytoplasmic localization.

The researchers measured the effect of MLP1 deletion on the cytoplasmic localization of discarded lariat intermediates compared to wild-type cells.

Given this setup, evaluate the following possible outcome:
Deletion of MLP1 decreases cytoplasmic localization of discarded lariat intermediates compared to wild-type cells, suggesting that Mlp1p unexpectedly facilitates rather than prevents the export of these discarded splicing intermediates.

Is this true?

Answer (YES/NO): YES